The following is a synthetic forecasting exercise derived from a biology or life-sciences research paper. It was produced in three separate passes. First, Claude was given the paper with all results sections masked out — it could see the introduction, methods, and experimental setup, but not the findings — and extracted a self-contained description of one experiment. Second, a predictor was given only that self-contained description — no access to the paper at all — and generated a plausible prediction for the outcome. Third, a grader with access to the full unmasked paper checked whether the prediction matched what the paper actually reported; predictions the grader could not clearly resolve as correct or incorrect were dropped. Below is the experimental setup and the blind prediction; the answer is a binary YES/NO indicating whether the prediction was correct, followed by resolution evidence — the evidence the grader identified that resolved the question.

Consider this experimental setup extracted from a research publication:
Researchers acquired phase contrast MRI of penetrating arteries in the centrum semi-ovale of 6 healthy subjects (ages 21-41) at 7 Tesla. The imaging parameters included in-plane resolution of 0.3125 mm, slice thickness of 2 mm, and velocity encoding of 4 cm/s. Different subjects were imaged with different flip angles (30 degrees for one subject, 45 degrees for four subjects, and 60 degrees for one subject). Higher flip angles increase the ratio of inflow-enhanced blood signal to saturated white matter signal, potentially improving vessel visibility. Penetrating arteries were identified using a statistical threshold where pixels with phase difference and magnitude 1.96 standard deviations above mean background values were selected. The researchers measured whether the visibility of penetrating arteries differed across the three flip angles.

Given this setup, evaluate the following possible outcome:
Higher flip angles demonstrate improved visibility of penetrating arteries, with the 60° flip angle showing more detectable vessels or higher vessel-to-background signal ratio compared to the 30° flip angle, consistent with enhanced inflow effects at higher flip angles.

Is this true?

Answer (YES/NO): NO